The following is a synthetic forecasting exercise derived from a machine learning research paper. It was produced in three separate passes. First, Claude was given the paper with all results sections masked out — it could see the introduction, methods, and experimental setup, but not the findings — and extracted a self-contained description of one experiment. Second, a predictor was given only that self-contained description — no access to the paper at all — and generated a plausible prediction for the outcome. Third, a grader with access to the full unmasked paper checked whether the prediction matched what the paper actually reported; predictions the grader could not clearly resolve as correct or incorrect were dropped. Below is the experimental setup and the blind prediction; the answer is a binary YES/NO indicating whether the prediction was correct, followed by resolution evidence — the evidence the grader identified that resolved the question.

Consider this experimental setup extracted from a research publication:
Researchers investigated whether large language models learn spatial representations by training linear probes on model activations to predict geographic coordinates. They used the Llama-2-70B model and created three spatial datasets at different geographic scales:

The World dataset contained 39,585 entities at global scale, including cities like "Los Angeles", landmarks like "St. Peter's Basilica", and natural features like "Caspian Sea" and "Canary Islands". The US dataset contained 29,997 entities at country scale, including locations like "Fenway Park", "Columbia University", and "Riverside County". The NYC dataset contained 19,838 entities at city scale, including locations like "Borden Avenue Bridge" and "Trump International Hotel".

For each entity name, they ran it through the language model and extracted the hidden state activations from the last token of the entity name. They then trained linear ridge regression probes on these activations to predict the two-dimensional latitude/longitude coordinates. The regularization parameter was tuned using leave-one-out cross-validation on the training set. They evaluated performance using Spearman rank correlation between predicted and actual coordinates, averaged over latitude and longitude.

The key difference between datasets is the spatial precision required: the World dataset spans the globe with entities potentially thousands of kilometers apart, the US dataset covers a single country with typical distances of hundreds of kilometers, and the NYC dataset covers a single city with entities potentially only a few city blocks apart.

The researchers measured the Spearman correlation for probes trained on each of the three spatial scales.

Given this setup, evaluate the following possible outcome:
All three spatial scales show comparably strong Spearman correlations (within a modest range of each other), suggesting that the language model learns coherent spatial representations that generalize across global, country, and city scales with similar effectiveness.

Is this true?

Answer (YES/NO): NO